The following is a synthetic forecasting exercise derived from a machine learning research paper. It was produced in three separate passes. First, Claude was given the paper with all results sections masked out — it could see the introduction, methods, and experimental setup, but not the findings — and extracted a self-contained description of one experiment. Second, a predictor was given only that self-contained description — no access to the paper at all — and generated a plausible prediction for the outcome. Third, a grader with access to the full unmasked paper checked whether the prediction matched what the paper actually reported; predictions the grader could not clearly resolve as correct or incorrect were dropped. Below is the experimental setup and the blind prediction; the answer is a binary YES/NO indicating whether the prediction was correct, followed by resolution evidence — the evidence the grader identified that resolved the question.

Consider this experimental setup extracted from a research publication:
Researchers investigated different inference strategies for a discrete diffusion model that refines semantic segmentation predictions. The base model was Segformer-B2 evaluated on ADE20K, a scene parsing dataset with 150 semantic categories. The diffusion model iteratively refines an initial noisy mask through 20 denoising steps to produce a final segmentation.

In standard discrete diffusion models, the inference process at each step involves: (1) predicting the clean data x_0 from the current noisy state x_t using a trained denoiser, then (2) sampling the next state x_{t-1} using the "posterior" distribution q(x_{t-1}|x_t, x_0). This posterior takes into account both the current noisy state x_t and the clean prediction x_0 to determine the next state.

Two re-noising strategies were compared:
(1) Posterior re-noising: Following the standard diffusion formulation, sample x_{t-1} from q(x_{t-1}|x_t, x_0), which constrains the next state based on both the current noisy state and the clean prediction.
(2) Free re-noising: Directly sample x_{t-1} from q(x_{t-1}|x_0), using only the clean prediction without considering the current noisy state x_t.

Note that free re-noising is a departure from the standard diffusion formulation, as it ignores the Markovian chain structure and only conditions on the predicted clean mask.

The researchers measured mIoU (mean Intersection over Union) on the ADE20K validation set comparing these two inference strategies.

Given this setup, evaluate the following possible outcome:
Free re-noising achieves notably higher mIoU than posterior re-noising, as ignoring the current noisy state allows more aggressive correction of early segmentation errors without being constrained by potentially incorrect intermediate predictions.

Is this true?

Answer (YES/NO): NO